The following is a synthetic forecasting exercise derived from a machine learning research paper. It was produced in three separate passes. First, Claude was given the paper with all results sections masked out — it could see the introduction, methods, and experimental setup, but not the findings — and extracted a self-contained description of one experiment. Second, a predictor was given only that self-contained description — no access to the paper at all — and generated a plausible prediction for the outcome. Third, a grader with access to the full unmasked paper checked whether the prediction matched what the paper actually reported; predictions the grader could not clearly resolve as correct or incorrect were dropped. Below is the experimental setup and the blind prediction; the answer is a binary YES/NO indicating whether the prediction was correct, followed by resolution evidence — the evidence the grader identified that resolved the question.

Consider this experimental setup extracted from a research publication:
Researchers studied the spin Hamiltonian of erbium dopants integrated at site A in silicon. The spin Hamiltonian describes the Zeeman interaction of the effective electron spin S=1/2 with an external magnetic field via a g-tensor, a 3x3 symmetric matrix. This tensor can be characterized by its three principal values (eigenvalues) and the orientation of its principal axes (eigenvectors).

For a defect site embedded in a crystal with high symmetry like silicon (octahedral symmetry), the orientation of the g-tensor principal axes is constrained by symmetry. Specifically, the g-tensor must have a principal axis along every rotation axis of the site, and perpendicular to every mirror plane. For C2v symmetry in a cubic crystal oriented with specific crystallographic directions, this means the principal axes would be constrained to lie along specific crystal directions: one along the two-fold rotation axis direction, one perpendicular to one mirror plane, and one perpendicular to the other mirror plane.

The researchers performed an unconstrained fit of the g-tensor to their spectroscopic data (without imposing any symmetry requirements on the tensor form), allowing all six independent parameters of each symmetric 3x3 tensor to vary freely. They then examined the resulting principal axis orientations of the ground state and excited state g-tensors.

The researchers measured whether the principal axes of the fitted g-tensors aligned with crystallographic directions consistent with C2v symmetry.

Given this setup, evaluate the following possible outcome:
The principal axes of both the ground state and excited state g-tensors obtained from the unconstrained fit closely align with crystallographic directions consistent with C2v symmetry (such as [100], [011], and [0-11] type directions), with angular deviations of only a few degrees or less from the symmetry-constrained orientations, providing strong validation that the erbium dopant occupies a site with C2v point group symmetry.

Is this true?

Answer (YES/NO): YES